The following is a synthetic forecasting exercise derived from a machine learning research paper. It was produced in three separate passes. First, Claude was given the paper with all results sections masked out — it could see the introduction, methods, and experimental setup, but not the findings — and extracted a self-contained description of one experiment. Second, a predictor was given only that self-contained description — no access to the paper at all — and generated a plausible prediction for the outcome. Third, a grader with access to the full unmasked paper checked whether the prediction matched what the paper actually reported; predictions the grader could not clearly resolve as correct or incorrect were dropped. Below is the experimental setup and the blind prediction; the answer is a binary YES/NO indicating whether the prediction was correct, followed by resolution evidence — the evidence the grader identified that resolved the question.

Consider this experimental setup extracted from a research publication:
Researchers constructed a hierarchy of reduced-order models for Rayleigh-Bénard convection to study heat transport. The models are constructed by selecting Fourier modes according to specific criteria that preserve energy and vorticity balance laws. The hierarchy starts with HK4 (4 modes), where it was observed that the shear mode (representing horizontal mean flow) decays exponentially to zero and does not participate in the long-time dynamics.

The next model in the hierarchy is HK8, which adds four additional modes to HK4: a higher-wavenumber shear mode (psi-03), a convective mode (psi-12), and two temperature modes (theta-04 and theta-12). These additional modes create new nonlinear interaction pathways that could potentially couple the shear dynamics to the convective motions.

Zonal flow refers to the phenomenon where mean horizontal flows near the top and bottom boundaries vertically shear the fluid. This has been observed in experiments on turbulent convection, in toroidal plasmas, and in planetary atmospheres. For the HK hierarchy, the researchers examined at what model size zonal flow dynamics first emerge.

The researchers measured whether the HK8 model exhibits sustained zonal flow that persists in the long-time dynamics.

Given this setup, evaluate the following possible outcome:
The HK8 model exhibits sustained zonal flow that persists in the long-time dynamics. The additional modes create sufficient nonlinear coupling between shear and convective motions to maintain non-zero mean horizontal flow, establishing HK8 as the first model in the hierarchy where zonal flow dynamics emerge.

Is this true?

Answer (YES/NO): YES